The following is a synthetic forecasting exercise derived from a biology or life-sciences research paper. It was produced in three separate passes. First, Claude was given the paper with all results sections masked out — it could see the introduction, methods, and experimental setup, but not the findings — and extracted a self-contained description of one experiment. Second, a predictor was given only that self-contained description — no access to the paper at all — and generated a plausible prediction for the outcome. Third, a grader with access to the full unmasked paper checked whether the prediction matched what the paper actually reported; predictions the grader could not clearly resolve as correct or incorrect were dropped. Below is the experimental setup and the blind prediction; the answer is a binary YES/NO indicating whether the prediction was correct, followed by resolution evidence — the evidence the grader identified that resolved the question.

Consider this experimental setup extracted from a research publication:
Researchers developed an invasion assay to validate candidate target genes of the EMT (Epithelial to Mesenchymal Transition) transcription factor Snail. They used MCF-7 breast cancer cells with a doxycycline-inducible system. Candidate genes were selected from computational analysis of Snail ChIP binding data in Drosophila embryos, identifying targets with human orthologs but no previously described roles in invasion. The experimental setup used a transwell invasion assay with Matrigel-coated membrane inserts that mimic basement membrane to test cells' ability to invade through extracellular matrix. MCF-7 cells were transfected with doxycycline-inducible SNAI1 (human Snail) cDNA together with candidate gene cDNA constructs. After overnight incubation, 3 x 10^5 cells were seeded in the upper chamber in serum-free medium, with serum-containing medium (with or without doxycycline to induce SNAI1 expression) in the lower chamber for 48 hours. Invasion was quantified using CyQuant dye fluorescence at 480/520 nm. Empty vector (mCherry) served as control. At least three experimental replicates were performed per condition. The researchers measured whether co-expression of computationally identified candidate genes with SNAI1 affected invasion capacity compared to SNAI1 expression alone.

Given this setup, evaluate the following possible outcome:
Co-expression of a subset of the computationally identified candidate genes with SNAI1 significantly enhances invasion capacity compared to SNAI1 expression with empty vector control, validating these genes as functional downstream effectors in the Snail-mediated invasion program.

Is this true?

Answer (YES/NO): NO